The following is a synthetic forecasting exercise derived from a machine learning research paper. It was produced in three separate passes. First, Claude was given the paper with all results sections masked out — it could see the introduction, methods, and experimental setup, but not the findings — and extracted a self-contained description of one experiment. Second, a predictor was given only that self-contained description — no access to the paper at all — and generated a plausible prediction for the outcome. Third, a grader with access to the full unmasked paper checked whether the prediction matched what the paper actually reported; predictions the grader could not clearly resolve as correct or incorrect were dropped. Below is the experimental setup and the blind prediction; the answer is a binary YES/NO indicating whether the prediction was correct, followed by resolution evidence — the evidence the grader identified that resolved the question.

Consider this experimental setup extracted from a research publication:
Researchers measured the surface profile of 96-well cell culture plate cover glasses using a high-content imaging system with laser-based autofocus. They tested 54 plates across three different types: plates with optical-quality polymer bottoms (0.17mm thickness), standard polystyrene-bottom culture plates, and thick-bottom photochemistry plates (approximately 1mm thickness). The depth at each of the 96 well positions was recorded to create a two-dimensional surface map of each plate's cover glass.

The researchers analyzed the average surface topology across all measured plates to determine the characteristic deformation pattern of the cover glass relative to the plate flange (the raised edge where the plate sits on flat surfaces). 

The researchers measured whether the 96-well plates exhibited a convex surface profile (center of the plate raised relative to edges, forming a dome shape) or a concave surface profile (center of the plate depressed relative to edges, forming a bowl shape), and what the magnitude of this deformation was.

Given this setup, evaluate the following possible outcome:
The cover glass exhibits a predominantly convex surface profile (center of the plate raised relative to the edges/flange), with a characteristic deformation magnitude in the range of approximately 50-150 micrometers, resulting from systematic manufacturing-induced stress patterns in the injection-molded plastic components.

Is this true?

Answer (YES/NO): NO